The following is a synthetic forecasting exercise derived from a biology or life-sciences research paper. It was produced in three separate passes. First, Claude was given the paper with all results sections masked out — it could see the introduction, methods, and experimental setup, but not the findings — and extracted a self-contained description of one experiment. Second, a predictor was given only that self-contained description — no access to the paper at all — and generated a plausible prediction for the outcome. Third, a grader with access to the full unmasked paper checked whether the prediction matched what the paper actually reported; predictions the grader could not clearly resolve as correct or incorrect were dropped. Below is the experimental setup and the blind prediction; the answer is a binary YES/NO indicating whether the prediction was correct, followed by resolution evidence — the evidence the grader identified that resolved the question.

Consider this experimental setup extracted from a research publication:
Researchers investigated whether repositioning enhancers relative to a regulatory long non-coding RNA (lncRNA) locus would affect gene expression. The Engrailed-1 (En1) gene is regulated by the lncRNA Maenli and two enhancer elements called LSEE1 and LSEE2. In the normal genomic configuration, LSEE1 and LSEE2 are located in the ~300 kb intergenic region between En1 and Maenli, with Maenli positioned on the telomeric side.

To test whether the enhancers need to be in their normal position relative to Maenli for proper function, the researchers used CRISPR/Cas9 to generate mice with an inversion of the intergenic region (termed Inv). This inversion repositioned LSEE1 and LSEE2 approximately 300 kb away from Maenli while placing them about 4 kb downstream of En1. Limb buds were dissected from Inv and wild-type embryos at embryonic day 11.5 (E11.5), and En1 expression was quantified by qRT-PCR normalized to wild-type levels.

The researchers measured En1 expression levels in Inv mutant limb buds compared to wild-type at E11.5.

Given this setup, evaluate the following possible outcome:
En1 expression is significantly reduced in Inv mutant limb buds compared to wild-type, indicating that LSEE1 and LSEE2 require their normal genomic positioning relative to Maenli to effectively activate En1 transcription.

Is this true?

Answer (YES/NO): NO